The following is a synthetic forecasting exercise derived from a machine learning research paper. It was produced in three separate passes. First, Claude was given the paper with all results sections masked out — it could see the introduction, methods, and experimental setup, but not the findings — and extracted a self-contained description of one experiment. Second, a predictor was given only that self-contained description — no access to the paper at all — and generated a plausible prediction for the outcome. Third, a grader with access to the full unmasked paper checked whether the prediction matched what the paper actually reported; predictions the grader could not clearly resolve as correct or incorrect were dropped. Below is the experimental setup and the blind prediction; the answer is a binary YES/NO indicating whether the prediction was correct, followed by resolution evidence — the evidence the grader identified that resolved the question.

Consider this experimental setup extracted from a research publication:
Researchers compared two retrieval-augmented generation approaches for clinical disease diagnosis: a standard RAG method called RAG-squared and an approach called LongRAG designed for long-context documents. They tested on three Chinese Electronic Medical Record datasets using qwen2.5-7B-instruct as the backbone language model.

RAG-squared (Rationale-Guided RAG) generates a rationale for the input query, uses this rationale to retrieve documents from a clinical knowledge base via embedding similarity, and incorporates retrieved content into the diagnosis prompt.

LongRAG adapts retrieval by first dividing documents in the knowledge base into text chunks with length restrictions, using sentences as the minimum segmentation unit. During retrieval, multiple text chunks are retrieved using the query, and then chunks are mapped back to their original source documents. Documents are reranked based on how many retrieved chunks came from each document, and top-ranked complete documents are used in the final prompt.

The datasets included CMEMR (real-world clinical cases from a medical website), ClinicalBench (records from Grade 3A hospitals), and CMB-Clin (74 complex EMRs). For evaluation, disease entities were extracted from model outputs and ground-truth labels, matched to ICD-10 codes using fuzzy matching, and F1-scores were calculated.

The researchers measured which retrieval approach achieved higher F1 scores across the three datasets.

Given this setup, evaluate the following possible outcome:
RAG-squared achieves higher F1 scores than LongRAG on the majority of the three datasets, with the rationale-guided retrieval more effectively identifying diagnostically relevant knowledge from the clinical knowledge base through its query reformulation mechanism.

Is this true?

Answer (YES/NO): NO